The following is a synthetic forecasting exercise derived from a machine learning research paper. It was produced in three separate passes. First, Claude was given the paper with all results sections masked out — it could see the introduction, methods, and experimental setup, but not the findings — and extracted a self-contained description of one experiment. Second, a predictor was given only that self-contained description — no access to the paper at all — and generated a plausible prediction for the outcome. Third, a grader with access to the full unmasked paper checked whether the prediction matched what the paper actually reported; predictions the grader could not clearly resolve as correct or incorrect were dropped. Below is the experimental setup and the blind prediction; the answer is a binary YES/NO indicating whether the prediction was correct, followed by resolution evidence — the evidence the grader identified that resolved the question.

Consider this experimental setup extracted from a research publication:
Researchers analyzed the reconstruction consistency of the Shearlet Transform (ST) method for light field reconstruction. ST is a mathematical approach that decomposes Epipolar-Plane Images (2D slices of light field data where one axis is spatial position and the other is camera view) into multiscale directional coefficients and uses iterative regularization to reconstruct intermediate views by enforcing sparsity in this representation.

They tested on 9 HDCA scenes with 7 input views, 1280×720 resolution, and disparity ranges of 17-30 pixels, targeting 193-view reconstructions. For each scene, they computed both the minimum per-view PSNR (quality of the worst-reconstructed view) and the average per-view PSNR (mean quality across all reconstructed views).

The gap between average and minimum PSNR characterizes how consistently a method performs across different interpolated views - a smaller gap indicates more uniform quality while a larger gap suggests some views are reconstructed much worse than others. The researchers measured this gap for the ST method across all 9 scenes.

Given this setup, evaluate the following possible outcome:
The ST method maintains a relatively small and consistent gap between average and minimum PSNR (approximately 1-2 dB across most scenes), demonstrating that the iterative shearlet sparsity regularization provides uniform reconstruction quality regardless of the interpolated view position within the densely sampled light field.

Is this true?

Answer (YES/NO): NO